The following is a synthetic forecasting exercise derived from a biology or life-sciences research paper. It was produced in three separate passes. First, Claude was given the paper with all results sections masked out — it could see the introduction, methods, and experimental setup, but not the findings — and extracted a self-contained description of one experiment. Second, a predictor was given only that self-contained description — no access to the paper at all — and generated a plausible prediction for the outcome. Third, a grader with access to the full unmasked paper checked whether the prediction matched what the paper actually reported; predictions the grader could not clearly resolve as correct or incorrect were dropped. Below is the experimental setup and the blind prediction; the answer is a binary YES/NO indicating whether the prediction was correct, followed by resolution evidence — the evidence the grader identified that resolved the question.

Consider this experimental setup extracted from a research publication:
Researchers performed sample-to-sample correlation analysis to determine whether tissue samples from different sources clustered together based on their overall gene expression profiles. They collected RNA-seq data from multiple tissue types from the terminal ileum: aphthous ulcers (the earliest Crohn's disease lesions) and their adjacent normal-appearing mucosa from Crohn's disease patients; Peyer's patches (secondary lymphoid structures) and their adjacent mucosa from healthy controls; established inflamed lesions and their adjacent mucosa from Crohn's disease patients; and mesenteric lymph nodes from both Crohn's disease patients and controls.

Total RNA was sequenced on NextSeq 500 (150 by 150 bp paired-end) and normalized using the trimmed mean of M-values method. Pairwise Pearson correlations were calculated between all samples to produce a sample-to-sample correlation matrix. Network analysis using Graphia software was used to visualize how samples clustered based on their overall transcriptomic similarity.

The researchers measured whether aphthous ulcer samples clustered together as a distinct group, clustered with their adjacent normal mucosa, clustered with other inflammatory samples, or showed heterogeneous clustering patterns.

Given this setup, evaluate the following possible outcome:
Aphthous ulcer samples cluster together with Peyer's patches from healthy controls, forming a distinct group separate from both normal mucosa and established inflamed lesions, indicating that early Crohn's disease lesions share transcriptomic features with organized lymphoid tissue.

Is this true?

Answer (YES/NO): NO